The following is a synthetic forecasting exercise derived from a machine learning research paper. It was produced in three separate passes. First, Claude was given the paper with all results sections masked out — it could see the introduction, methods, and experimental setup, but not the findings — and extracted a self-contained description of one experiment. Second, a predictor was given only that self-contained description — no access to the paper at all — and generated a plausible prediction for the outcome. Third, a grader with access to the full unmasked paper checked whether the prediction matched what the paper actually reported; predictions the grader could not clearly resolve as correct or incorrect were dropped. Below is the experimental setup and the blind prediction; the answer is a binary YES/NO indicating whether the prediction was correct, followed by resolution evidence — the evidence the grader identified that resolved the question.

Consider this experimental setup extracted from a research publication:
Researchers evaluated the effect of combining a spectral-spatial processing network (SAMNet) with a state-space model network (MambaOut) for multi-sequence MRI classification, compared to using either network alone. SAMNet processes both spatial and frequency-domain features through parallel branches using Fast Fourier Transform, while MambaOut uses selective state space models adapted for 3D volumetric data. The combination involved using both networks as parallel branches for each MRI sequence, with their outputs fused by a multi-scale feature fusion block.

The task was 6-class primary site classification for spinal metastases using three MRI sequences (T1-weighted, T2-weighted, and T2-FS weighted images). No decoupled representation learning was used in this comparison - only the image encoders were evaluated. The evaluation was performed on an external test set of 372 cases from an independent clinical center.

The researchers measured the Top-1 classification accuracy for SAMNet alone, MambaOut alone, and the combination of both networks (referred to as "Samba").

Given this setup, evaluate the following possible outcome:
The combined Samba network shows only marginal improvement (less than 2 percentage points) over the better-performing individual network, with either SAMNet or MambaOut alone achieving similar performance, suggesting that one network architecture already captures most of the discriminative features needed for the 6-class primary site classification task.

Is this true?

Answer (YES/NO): NO